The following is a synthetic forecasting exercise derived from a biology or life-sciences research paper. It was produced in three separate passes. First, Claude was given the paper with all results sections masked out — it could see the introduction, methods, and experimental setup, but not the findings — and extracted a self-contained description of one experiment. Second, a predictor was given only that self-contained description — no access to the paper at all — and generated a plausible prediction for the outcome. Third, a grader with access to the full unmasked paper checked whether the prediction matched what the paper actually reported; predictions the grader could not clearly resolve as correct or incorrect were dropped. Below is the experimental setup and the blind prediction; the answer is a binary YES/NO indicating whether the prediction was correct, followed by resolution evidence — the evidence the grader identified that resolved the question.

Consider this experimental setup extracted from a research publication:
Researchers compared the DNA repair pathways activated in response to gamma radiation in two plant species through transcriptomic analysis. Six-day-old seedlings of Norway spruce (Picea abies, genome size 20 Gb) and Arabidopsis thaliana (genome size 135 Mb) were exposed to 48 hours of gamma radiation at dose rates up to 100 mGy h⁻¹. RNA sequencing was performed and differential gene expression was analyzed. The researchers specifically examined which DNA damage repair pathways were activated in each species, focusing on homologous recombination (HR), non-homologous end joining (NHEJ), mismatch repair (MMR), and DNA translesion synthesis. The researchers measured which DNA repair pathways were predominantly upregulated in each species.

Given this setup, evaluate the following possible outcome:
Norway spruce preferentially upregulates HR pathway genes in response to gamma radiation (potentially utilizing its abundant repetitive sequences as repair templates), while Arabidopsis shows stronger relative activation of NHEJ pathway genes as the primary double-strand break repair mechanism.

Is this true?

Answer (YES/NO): NO